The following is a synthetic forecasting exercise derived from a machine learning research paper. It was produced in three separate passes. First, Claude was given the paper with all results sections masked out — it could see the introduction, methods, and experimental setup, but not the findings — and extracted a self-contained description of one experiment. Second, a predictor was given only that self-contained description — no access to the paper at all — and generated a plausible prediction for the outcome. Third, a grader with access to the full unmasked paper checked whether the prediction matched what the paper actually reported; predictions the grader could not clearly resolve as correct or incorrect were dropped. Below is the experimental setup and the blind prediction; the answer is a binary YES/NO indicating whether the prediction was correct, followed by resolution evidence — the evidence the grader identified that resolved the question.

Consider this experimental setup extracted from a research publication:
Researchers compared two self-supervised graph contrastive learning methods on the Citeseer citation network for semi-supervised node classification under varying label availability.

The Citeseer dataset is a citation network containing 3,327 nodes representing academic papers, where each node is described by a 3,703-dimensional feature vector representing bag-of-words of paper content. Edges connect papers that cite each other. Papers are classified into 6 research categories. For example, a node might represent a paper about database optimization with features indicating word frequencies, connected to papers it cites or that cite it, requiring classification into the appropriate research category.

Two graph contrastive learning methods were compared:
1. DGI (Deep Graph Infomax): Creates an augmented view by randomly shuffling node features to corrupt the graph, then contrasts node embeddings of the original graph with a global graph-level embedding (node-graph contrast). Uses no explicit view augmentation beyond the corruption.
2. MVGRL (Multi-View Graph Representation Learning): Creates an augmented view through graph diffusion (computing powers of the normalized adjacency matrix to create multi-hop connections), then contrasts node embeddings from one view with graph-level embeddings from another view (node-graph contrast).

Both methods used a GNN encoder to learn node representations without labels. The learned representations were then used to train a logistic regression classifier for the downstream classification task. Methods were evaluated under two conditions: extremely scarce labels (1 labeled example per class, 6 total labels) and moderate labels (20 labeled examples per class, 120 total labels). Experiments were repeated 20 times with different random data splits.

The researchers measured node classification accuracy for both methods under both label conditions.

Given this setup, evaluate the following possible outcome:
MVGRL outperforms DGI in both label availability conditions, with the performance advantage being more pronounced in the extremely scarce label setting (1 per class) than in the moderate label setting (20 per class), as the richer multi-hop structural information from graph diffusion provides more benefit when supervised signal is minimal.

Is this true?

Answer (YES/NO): NO